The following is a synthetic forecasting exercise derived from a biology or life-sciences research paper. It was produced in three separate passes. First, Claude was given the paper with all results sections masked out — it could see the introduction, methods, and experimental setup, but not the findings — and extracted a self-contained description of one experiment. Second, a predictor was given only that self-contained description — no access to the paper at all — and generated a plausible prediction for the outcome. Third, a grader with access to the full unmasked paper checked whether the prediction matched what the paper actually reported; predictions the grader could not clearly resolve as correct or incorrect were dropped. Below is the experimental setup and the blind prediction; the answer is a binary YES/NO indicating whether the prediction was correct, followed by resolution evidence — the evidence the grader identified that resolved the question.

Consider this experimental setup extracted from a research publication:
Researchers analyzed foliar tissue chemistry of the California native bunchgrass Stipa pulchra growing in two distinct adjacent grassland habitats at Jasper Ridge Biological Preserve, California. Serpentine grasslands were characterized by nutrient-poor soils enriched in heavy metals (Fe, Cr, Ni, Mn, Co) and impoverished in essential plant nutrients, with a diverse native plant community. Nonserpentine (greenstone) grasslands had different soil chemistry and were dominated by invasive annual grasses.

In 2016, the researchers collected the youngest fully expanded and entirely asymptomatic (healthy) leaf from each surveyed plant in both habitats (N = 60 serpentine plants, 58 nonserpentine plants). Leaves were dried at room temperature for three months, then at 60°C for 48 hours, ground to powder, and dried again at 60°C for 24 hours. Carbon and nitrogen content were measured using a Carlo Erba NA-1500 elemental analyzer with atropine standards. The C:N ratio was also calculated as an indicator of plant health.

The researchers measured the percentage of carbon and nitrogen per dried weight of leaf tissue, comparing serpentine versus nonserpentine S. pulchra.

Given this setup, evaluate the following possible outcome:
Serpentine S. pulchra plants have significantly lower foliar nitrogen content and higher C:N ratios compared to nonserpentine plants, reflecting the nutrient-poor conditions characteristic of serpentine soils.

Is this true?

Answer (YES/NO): NO